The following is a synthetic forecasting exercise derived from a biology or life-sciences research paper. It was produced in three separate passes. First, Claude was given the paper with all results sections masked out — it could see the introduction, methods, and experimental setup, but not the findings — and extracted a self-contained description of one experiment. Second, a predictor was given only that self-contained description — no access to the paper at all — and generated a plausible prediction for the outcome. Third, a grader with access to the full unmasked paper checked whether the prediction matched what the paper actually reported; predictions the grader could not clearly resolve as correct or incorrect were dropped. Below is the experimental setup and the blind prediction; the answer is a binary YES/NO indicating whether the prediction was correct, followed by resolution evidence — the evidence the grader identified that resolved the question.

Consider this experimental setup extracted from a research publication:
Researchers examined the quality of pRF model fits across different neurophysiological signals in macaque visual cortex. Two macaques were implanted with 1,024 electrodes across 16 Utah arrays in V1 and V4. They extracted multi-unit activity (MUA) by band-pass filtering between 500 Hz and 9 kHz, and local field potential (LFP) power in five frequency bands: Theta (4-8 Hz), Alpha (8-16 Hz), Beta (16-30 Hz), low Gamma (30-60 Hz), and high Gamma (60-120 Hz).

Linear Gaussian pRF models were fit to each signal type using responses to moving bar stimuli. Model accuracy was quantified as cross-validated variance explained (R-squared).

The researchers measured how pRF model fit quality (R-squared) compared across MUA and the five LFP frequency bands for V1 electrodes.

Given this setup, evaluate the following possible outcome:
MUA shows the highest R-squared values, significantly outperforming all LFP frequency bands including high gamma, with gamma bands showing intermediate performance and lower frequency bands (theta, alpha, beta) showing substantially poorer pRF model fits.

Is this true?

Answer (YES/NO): NO